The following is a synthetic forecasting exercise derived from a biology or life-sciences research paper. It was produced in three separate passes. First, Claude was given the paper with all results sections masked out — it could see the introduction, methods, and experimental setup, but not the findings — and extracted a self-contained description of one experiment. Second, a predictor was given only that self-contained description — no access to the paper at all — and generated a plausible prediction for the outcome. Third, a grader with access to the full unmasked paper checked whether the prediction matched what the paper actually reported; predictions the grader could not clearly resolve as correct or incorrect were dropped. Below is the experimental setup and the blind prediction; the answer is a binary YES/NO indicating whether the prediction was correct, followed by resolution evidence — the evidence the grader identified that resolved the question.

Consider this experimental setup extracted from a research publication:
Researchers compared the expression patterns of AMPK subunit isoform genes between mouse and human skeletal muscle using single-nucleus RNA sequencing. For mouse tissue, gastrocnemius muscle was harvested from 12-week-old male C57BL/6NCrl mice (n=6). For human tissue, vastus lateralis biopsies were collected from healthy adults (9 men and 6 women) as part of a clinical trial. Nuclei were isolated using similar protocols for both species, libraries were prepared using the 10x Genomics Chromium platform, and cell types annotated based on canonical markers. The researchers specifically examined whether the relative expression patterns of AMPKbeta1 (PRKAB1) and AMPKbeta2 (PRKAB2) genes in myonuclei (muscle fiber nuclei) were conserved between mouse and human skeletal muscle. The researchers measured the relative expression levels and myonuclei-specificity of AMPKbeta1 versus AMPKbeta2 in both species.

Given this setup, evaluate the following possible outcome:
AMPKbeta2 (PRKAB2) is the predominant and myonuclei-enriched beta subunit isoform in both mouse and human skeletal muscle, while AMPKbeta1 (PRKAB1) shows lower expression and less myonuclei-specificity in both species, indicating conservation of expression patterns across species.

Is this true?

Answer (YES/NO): NO